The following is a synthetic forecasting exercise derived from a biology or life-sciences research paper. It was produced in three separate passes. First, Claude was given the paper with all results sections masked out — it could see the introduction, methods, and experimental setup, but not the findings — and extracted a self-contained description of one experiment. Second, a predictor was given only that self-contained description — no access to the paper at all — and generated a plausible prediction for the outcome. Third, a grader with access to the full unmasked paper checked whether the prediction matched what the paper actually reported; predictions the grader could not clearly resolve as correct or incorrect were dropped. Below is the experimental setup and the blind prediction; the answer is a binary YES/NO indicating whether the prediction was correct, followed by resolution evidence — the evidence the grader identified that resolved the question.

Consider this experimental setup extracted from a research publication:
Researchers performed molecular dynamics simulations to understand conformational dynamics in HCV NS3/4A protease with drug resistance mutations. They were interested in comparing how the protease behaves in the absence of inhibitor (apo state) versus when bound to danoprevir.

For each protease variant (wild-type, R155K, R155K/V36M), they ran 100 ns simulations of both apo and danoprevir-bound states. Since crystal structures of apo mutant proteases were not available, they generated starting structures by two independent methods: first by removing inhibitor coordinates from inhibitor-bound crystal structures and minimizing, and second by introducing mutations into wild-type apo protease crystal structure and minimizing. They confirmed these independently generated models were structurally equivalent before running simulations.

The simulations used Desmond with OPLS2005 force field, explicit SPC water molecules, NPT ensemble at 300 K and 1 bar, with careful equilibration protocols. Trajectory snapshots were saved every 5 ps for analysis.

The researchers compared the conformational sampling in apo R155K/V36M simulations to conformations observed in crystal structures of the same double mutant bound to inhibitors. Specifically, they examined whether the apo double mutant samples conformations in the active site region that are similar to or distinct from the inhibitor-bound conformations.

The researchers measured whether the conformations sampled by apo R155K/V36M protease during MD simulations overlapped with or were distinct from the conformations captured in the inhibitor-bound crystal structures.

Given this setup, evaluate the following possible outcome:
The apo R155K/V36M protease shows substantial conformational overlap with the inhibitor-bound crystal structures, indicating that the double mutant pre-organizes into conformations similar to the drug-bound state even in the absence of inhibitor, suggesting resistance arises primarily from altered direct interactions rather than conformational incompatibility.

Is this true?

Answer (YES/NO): NO